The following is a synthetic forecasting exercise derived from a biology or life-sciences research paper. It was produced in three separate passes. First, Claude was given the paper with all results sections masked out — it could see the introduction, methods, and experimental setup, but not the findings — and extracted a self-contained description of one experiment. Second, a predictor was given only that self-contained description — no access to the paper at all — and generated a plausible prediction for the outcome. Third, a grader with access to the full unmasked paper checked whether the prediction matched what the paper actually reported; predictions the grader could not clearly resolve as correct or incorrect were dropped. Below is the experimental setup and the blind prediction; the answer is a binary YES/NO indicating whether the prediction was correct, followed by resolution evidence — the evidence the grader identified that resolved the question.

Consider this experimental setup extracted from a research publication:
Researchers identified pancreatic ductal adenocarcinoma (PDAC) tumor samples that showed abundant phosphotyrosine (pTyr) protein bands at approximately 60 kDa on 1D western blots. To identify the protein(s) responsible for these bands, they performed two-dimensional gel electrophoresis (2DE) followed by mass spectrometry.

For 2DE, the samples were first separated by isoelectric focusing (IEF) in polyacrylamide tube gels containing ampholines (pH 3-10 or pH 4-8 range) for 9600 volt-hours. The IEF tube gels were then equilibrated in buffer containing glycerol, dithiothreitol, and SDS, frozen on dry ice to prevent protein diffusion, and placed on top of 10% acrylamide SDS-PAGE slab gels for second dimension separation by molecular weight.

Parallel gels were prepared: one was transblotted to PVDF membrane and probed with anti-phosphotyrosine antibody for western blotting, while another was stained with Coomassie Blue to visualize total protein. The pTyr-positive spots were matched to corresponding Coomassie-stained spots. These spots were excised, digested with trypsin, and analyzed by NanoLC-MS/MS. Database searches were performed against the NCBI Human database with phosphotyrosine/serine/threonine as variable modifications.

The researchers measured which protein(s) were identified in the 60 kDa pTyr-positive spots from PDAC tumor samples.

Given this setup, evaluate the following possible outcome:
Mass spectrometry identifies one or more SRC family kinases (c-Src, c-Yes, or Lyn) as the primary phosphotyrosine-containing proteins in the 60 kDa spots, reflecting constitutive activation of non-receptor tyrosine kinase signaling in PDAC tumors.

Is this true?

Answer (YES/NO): NO